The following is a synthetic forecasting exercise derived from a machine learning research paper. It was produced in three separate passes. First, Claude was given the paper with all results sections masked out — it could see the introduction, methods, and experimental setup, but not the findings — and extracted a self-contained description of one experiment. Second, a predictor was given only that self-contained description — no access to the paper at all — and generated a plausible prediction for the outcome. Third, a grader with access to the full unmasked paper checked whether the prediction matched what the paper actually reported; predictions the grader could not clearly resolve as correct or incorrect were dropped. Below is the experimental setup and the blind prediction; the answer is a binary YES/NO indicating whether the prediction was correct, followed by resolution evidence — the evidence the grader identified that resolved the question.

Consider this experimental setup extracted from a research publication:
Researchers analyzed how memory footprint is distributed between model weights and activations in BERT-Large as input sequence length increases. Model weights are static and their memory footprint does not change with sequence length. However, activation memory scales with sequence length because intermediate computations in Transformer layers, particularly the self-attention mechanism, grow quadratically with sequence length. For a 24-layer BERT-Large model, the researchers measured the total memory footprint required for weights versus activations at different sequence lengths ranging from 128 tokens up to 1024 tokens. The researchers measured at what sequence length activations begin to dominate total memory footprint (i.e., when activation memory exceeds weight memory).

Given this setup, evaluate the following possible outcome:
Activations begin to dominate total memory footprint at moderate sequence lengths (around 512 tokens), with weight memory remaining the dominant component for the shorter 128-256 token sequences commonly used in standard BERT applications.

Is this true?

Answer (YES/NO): YES